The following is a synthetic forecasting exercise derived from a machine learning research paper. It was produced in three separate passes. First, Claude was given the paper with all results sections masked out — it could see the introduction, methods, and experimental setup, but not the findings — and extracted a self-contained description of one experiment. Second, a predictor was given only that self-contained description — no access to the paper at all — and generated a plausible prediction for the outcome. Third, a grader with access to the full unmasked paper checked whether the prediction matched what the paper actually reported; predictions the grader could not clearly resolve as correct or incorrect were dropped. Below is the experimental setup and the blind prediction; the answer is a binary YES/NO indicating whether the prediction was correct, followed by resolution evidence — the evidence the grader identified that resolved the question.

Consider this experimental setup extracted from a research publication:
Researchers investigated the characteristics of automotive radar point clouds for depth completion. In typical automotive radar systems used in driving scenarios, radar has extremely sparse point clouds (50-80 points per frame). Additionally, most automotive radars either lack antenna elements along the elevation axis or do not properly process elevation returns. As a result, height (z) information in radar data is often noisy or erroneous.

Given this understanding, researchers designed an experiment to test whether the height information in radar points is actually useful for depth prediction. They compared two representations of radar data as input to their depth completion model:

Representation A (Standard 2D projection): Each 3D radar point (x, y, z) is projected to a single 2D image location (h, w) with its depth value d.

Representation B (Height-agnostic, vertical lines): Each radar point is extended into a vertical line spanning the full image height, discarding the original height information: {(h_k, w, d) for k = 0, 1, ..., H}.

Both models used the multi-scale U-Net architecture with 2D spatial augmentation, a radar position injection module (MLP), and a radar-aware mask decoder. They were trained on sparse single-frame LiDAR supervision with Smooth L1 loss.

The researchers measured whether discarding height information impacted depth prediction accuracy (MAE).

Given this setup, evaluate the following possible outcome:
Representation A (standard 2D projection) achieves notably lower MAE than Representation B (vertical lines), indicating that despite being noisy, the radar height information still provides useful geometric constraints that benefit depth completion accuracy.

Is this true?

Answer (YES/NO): NO